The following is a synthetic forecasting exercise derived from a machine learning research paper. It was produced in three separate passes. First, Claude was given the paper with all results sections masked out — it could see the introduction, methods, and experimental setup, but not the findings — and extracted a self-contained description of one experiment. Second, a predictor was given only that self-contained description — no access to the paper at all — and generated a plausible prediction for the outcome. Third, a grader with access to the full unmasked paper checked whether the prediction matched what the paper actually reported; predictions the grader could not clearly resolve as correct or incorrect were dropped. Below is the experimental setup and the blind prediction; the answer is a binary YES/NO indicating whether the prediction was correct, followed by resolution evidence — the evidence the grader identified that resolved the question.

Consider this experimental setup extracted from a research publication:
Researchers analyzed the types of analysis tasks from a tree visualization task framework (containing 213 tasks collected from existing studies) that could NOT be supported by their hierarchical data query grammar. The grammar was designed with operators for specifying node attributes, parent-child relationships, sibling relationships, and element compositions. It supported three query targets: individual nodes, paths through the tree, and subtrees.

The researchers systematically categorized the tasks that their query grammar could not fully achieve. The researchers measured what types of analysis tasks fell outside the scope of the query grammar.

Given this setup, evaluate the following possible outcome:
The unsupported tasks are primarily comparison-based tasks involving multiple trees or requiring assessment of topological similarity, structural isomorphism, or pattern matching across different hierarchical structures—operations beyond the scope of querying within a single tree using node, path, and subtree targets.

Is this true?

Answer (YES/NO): NO